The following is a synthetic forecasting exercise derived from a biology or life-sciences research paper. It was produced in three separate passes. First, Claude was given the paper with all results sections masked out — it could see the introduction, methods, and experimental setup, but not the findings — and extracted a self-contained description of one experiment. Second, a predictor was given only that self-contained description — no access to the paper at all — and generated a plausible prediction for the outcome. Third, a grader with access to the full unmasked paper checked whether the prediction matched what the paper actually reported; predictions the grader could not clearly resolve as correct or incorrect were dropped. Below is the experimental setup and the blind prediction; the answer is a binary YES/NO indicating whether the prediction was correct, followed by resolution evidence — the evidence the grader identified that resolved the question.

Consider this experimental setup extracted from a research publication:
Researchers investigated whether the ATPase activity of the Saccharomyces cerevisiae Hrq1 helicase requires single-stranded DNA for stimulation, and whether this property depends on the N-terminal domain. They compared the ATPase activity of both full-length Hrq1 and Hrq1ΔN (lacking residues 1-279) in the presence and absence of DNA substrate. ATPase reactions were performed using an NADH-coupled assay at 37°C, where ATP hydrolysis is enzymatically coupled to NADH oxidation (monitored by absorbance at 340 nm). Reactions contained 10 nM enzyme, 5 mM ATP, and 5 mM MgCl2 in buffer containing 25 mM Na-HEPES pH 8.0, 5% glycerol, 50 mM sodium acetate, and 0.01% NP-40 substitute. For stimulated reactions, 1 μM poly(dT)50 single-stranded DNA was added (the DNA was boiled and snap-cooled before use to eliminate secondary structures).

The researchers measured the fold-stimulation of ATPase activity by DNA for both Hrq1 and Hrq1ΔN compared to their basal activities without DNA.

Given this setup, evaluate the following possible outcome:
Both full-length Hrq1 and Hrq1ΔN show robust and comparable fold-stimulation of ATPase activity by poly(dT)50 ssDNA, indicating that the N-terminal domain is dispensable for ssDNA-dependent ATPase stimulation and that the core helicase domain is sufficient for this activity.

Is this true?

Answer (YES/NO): NO